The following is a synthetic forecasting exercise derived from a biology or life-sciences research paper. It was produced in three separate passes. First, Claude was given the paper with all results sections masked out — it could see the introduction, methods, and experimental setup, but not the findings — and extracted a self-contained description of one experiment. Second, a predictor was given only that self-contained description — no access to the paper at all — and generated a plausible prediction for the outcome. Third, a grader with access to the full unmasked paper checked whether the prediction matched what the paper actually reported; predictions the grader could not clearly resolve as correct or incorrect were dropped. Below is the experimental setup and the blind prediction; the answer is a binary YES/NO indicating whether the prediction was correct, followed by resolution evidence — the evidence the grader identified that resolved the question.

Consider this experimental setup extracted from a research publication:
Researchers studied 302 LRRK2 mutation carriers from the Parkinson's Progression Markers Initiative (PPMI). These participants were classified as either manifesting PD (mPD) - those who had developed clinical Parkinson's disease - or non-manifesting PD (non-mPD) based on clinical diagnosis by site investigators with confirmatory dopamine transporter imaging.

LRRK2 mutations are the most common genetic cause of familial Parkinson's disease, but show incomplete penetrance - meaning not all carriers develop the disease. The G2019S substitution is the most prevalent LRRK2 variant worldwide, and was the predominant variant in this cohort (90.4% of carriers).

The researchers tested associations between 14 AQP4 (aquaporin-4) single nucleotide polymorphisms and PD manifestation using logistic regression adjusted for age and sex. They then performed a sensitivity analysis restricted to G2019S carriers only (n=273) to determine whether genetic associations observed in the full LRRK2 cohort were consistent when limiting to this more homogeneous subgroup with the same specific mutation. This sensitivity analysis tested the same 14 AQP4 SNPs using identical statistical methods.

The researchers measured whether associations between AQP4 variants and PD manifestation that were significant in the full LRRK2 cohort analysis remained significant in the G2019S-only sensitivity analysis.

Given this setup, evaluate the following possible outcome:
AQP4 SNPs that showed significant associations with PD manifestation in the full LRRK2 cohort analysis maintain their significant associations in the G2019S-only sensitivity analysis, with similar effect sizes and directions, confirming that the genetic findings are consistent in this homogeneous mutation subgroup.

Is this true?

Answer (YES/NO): YES